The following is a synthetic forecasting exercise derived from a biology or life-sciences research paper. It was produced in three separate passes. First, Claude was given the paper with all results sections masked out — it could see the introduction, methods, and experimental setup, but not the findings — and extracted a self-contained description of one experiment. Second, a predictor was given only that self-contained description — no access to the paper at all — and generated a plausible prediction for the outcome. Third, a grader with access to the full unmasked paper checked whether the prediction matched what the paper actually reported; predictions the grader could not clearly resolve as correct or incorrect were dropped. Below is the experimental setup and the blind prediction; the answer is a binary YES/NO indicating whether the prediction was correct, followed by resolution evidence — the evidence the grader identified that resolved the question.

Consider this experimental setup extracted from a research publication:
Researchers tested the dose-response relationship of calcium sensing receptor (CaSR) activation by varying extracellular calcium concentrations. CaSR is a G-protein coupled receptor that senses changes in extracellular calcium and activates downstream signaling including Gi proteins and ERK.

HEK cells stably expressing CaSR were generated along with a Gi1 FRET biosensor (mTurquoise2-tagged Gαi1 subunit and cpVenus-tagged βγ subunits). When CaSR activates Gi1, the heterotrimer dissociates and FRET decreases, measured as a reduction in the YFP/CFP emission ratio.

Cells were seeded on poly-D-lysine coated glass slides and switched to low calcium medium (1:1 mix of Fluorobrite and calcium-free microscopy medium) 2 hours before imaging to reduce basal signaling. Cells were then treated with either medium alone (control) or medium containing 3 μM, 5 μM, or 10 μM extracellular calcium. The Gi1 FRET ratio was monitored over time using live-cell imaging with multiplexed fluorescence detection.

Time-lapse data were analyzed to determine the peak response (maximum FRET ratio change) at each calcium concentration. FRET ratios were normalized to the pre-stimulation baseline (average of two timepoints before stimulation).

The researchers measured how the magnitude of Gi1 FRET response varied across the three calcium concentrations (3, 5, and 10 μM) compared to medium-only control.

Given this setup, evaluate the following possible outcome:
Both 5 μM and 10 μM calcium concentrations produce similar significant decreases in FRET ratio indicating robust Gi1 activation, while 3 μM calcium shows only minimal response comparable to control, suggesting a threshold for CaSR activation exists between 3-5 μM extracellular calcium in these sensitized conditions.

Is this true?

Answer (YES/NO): NO